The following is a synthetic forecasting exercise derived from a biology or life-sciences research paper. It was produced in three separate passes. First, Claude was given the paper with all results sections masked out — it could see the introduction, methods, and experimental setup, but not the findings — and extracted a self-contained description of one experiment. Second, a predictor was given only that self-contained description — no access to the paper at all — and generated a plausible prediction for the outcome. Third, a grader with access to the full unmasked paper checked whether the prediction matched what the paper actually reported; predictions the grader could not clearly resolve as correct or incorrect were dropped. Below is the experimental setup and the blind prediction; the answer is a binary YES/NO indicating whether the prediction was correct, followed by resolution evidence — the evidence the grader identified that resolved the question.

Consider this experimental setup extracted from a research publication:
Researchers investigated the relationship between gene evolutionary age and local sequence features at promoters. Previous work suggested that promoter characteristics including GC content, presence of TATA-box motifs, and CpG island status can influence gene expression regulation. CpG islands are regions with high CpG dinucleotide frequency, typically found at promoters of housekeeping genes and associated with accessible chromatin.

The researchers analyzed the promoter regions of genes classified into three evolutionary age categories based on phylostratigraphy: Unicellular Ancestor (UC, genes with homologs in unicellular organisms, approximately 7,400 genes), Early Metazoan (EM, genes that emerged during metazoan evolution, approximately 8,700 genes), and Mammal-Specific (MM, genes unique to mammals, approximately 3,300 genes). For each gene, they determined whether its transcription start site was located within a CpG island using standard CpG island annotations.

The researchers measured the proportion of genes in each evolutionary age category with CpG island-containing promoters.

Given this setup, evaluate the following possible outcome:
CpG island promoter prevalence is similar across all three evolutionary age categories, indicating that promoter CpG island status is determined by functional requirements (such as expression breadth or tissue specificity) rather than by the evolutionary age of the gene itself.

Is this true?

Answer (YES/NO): NO